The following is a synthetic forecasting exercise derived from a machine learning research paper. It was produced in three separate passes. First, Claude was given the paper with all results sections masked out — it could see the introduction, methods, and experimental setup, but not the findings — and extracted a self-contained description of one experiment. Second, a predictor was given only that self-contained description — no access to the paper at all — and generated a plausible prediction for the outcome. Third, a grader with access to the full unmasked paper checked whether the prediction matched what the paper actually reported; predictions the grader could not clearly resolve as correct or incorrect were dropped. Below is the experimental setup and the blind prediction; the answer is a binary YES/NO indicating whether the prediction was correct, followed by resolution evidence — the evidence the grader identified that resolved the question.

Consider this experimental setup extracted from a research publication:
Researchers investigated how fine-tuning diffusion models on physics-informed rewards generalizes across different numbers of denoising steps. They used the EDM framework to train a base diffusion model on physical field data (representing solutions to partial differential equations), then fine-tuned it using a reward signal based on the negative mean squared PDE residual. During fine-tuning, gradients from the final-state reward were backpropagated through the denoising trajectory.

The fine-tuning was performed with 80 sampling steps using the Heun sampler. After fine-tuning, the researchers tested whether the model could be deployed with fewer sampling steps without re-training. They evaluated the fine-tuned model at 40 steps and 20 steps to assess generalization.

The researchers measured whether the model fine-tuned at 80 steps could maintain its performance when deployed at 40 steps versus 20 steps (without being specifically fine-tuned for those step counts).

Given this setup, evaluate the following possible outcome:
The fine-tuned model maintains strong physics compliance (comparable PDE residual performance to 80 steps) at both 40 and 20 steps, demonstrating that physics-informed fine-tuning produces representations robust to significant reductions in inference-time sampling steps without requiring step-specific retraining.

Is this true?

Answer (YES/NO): NO